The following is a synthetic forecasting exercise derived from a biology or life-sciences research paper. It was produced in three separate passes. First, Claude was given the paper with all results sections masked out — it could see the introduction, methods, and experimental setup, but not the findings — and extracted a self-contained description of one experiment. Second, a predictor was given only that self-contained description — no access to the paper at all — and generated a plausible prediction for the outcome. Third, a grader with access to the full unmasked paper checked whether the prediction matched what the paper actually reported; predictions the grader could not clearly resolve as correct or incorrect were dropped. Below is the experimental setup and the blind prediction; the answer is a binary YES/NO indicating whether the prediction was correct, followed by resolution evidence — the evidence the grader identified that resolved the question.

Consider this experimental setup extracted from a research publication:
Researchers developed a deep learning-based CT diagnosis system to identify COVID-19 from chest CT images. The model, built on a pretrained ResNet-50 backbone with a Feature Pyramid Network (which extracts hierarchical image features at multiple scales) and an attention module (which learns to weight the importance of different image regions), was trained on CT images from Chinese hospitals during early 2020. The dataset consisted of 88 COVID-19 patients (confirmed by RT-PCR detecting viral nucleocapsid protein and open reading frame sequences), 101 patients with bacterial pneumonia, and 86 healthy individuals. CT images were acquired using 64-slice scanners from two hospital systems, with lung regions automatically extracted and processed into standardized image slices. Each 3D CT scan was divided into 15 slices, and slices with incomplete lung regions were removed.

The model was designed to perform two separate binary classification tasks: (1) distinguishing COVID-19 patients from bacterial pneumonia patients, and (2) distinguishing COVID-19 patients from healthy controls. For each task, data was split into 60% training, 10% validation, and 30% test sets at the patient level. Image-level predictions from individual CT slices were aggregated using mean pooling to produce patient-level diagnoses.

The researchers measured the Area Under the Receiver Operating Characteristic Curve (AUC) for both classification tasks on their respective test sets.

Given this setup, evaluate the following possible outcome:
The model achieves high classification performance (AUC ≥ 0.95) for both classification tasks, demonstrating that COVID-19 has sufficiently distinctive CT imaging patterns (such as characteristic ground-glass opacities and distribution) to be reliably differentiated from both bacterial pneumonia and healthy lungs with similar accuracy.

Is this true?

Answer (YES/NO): YES